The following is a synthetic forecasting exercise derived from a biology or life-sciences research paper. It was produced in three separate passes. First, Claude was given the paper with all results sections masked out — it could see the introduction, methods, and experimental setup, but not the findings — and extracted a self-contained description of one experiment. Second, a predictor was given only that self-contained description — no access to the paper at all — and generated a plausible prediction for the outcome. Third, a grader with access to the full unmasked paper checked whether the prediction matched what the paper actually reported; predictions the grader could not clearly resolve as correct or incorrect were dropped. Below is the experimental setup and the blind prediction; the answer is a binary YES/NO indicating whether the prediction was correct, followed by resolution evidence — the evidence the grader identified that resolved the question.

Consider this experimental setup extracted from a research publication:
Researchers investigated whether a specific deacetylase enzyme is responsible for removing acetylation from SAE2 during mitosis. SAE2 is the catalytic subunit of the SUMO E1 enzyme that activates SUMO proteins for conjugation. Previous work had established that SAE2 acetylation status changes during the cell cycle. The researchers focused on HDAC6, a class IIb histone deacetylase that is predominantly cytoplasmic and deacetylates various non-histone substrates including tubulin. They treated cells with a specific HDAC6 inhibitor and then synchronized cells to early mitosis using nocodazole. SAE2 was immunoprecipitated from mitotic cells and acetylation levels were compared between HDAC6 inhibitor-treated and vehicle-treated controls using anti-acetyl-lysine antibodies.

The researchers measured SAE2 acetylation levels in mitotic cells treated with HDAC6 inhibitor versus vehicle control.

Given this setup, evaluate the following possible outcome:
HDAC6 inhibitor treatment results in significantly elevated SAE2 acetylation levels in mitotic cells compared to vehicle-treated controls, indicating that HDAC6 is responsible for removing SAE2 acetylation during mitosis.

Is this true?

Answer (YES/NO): YES